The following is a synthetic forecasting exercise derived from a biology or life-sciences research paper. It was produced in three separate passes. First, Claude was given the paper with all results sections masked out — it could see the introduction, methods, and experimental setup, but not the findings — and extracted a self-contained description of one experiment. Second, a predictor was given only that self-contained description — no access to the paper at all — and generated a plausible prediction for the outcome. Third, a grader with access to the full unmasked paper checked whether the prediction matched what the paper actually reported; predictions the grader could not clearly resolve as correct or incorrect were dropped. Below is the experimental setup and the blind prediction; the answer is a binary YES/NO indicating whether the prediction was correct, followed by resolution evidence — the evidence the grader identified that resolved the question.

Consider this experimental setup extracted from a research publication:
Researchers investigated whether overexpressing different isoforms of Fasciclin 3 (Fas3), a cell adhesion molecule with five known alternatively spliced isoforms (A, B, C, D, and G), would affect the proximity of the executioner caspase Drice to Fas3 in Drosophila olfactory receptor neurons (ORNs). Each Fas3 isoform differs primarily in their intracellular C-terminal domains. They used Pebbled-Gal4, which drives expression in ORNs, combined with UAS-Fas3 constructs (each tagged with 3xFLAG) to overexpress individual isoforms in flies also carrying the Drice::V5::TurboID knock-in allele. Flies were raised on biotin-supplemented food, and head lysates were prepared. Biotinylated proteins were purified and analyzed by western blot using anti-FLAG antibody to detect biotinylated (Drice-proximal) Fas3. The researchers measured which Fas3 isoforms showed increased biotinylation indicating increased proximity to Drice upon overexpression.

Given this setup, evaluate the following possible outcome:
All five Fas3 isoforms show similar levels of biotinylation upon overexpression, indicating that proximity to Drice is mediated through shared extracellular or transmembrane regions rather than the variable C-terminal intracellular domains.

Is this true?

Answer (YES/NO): NO